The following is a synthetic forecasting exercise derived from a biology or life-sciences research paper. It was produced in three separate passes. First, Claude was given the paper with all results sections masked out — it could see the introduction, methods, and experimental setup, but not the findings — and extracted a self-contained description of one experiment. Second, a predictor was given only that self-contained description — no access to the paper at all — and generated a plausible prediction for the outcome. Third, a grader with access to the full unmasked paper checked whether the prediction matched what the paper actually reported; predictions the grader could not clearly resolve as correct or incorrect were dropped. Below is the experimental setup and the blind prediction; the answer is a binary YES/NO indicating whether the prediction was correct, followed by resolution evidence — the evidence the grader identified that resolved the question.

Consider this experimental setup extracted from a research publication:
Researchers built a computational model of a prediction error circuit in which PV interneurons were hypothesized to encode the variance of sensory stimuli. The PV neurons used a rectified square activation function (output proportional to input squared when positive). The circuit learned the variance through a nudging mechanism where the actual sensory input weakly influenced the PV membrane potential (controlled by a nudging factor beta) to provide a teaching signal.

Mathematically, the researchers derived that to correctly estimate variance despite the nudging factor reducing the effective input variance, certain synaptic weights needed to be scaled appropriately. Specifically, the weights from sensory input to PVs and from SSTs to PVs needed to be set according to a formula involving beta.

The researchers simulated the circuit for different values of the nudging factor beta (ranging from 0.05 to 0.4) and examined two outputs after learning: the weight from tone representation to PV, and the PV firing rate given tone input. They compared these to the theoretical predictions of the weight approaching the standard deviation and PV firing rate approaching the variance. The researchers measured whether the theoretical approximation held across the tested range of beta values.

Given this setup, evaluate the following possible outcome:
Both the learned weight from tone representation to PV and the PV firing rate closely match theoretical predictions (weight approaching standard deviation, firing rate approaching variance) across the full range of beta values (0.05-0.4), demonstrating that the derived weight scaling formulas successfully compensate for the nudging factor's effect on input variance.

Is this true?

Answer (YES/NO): NO